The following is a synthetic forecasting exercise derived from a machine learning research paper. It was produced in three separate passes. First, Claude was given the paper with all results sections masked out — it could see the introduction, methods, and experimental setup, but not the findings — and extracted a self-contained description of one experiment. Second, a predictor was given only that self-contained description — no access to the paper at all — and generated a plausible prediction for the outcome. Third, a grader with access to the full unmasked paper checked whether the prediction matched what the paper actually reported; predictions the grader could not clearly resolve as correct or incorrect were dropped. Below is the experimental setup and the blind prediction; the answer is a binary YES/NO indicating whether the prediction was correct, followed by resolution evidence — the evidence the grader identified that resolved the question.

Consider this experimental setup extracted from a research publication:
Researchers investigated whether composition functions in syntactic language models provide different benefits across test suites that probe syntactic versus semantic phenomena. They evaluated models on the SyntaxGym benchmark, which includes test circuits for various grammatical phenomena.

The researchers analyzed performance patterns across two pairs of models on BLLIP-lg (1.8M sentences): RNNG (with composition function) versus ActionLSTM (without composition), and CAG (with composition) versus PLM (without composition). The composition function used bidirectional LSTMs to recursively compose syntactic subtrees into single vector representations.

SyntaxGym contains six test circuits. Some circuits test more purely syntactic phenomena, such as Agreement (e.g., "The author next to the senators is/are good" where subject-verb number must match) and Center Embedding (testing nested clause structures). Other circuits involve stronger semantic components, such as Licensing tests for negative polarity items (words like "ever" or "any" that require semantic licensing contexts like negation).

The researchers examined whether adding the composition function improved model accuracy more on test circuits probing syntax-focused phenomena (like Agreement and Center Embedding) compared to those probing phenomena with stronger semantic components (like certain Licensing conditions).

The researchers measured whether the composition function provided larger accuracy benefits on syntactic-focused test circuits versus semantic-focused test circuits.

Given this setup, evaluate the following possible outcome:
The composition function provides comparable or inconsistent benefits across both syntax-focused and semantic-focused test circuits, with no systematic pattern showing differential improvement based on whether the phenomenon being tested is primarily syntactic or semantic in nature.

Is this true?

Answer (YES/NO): NO